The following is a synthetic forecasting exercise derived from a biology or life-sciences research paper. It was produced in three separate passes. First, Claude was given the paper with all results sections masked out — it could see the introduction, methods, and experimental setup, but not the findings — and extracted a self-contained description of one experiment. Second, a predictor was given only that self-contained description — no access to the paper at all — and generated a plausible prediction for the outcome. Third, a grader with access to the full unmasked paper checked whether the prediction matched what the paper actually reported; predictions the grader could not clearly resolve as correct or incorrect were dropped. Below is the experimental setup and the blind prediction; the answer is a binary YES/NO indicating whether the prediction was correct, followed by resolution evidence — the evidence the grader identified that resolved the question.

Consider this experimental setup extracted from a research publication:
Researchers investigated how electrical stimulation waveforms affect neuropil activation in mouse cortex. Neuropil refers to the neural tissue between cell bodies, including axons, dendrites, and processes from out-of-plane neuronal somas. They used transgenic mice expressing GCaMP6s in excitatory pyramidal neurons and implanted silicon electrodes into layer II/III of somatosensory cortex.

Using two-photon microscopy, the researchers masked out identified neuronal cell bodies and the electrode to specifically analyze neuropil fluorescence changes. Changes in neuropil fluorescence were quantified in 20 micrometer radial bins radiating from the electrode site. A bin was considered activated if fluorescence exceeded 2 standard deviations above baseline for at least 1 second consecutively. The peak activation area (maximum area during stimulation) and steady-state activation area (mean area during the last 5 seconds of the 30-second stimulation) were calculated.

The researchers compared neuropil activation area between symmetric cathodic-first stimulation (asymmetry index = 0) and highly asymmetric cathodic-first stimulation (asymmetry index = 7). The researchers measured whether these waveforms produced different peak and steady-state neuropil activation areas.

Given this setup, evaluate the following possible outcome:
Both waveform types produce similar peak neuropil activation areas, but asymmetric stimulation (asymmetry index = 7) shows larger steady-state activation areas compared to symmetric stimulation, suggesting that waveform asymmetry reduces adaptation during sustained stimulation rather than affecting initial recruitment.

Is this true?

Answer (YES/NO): NO